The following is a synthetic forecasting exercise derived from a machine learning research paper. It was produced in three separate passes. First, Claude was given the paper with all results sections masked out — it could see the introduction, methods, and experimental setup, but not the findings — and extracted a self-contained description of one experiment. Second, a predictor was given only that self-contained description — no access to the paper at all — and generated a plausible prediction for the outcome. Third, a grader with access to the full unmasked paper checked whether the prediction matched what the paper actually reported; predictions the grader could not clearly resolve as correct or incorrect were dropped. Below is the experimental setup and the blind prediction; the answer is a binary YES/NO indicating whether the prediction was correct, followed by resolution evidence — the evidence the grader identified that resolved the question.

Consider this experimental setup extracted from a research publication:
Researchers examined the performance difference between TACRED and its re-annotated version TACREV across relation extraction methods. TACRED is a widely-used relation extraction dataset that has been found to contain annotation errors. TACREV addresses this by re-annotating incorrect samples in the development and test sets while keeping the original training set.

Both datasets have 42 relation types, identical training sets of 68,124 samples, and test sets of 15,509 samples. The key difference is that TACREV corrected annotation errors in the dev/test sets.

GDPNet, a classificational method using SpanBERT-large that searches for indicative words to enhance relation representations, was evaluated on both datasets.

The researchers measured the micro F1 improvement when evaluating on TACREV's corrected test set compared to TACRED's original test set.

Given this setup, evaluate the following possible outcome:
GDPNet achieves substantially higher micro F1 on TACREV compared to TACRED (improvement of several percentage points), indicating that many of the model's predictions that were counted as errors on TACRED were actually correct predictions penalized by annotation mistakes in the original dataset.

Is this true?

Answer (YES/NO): YES